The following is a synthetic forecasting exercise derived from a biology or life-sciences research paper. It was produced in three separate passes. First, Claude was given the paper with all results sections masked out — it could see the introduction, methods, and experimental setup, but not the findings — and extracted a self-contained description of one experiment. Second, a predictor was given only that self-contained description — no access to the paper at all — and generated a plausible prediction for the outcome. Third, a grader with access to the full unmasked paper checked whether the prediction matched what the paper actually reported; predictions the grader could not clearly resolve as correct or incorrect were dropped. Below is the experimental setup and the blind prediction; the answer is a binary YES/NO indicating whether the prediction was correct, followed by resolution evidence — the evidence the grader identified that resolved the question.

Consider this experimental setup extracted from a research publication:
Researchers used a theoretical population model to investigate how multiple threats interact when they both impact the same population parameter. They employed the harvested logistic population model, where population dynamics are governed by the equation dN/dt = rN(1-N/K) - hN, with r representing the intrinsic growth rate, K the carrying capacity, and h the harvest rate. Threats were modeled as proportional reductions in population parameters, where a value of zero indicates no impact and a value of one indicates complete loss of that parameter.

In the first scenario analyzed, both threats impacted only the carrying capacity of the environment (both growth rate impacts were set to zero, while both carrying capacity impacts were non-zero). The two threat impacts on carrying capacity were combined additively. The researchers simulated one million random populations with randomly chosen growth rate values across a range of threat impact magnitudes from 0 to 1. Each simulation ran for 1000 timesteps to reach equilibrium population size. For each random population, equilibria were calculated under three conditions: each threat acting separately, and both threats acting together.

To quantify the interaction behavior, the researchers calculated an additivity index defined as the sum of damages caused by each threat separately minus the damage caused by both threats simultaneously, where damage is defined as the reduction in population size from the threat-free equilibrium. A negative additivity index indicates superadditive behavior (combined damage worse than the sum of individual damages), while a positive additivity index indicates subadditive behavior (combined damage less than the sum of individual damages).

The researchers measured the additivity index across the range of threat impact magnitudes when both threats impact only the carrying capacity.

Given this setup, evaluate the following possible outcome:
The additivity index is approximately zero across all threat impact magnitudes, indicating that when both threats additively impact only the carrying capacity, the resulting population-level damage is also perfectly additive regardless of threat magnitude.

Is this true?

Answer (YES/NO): NO